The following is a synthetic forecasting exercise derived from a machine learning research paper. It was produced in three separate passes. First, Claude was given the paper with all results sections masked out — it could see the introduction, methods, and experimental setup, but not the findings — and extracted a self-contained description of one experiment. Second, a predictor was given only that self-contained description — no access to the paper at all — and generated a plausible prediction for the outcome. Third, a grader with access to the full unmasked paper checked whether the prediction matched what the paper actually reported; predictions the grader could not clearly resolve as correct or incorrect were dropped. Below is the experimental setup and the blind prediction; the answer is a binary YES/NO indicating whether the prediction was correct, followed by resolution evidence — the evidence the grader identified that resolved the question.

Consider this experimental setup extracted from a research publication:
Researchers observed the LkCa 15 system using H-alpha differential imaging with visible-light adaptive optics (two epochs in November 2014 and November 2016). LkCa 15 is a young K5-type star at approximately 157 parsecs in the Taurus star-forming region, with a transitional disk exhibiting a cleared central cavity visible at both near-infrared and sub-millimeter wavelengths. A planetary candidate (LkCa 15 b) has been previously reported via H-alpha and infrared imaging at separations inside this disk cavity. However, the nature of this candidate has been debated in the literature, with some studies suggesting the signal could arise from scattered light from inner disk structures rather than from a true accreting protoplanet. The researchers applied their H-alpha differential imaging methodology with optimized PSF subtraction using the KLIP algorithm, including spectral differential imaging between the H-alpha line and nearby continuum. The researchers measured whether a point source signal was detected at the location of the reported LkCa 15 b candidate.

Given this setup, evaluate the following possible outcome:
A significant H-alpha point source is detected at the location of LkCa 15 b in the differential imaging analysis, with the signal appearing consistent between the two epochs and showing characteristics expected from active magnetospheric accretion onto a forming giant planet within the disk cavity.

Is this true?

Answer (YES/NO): NO